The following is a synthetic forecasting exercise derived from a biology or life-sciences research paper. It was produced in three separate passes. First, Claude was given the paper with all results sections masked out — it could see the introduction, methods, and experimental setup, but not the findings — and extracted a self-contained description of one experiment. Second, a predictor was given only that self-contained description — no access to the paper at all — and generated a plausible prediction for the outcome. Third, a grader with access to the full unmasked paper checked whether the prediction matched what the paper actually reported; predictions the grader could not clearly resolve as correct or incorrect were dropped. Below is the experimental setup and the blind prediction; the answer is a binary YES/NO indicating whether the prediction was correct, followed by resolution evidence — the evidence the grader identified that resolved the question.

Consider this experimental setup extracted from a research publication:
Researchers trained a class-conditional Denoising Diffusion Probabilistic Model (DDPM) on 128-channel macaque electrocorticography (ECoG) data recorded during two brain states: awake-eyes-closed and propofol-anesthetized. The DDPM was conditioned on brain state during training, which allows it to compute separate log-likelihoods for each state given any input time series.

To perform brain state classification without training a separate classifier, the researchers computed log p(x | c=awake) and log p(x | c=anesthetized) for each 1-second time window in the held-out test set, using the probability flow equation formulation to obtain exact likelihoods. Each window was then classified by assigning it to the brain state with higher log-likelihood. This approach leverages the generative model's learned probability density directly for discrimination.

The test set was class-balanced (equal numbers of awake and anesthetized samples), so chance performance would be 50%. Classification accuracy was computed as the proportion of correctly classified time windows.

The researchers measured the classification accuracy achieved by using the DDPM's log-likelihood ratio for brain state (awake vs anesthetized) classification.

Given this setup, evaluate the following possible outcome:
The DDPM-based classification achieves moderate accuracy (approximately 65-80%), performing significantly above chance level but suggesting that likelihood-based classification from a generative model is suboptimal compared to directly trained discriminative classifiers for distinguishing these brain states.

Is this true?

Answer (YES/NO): NO